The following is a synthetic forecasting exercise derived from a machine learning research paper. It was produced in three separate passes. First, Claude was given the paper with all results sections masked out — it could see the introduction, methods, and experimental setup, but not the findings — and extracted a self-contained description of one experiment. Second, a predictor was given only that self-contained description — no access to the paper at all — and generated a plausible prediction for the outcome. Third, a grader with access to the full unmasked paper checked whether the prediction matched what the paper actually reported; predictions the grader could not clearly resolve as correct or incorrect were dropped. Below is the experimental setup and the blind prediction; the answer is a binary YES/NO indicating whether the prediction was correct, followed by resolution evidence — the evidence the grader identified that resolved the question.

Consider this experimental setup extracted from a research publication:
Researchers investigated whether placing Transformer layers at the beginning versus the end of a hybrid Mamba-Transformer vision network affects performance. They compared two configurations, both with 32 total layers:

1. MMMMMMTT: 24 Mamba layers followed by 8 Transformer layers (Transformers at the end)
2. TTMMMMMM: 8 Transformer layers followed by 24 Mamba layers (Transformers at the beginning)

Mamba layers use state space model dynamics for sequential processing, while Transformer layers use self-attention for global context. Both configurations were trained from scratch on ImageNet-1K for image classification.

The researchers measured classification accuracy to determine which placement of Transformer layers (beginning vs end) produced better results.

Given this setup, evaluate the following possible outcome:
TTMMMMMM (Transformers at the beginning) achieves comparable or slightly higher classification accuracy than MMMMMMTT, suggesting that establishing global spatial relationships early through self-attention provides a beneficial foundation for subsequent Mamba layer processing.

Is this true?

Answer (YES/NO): YES